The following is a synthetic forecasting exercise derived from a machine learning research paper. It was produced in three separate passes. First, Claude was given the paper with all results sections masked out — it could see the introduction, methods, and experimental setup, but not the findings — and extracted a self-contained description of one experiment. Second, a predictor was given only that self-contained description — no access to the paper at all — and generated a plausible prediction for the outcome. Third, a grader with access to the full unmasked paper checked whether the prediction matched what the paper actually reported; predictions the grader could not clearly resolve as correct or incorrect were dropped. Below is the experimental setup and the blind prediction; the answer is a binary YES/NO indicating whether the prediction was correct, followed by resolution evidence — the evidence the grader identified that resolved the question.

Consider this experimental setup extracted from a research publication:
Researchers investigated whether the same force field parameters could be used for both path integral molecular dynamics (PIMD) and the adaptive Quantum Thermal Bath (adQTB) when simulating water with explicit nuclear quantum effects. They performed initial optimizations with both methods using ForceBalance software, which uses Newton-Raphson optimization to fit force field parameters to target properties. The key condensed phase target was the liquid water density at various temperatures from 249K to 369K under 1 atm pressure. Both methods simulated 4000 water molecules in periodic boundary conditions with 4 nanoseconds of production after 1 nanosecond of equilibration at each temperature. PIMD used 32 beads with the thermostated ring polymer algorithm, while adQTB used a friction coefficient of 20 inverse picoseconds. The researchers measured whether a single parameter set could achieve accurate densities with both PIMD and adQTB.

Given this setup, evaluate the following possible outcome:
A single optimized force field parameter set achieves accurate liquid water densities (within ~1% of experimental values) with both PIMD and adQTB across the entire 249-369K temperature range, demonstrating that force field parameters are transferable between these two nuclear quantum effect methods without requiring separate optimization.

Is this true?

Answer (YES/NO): NO